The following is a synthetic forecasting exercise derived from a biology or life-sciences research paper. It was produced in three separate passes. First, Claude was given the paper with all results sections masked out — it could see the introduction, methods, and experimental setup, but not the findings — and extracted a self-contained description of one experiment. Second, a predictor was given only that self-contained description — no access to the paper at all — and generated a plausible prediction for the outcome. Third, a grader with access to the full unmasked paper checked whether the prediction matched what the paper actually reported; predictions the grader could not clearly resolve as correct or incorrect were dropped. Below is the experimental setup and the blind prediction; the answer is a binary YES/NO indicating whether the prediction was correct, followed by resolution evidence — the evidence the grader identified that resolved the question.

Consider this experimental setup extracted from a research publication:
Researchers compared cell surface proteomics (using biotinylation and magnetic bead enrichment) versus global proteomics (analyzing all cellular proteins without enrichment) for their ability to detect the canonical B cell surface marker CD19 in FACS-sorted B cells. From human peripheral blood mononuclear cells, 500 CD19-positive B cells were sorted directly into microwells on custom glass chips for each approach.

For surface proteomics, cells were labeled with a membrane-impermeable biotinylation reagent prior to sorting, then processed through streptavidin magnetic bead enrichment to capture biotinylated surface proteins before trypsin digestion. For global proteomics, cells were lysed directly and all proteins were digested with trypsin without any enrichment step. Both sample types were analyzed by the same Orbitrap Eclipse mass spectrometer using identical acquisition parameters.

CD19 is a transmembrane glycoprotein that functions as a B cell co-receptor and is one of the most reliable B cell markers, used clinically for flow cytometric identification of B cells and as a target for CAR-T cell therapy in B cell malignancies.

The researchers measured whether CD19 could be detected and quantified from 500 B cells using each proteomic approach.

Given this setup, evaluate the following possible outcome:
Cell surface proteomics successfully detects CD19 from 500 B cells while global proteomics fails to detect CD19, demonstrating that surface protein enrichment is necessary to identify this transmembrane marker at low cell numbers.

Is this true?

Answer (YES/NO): NO